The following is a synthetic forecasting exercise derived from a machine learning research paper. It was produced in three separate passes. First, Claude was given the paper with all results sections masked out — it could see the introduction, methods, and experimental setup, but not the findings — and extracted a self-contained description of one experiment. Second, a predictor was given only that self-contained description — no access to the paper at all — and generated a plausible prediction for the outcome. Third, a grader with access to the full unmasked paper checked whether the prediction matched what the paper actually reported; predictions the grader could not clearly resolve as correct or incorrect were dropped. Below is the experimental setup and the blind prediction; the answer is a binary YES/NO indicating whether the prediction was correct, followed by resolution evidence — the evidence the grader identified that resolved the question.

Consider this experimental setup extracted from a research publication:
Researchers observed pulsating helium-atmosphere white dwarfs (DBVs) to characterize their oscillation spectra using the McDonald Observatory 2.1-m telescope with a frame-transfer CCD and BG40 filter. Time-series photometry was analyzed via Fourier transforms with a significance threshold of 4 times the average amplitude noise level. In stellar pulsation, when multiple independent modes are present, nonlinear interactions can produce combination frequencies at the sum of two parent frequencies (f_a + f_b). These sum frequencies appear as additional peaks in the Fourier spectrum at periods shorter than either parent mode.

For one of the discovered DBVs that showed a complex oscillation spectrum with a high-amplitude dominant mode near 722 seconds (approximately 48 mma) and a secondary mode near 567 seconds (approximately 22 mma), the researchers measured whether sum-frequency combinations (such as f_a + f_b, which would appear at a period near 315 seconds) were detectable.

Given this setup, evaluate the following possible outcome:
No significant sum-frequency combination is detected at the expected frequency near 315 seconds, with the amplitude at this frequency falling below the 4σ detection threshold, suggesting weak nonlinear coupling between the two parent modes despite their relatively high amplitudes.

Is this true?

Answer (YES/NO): NO